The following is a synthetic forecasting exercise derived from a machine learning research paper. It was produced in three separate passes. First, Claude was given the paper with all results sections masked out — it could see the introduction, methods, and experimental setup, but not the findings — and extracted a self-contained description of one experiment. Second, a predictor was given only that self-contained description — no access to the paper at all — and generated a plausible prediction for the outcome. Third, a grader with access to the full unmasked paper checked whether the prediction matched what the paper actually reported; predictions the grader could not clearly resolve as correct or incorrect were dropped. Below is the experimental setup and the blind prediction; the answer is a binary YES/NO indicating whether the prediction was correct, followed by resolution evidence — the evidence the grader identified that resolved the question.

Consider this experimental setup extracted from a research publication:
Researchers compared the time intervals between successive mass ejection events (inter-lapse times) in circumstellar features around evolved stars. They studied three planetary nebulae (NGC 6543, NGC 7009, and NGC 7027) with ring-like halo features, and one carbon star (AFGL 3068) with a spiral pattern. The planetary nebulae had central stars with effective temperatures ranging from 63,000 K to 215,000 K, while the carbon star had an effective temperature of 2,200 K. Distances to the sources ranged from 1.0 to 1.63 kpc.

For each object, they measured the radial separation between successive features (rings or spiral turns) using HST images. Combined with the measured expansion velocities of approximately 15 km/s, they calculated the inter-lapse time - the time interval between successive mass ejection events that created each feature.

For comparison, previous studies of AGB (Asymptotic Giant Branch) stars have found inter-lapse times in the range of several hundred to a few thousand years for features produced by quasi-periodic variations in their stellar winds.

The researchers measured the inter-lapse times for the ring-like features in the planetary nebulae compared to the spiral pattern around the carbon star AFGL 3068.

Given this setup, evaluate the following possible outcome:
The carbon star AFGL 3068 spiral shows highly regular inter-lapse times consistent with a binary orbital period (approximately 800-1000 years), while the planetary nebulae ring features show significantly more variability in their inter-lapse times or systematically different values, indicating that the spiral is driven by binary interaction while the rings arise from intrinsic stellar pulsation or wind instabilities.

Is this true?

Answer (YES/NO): NO